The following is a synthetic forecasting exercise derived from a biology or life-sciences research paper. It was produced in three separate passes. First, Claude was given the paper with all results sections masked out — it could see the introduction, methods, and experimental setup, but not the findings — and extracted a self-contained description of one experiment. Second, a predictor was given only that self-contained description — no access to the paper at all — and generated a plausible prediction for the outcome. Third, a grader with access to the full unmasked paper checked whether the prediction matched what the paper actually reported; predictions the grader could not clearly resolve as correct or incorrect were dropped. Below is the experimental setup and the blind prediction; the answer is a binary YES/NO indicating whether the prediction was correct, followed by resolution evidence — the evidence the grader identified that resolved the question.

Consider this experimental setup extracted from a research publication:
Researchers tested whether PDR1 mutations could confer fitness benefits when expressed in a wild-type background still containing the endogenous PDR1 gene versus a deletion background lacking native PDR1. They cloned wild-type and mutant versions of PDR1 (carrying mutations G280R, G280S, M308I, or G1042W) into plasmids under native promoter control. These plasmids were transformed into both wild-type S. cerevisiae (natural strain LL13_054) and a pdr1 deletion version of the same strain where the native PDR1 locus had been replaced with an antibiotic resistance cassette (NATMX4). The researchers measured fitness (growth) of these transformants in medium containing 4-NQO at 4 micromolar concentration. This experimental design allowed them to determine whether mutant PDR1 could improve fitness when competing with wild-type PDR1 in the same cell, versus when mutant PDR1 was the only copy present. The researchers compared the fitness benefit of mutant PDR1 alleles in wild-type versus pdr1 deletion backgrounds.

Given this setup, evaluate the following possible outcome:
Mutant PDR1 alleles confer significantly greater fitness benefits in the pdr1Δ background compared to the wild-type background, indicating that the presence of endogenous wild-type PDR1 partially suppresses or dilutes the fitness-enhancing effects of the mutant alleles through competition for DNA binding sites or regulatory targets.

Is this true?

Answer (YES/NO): NO